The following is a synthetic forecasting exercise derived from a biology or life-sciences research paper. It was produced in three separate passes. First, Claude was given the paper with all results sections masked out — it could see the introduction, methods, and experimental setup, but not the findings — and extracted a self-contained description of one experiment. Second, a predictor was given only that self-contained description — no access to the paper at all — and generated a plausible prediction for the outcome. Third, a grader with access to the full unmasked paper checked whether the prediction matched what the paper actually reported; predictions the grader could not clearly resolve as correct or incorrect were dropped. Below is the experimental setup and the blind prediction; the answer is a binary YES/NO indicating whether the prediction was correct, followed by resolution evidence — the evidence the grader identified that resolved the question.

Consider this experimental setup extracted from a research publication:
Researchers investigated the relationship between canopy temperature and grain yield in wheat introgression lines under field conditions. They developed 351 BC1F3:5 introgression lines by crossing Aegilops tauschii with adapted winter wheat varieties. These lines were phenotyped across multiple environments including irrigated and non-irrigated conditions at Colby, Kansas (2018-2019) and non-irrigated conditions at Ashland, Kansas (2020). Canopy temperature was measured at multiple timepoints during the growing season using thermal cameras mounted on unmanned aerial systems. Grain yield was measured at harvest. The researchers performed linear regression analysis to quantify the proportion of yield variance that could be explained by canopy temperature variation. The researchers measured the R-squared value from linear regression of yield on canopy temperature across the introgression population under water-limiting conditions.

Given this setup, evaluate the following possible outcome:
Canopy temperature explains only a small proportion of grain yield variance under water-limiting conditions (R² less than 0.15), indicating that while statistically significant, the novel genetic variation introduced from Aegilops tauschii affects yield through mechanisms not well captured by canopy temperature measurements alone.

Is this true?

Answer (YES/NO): NO